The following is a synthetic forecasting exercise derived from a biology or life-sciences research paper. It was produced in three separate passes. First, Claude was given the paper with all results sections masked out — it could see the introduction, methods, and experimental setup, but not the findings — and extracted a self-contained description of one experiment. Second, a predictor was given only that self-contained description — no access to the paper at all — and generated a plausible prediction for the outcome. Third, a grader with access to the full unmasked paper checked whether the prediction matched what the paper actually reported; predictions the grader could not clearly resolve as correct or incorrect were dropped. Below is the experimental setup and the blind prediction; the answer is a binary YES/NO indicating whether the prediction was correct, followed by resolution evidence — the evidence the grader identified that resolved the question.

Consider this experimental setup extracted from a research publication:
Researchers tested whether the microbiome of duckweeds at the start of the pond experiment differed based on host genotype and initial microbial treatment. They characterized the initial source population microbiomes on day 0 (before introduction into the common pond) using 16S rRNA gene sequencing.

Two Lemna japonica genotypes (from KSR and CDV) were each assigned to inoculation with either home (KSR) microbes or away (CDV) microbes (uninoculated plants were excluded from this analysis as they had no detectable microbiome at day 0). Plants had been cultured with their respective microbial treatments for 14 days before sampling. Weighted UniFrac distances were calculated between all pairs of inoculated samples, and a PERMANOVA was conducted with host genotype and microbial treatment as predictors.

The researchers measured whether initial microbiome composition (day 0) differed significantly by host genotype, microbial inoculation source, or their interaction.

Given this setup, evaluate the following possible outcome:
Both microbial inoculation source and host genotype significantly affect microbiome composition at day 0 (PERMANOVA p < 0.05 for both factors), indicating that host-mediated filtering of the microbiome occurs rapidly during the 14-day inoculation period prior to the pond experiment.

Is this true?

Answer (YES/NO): NO